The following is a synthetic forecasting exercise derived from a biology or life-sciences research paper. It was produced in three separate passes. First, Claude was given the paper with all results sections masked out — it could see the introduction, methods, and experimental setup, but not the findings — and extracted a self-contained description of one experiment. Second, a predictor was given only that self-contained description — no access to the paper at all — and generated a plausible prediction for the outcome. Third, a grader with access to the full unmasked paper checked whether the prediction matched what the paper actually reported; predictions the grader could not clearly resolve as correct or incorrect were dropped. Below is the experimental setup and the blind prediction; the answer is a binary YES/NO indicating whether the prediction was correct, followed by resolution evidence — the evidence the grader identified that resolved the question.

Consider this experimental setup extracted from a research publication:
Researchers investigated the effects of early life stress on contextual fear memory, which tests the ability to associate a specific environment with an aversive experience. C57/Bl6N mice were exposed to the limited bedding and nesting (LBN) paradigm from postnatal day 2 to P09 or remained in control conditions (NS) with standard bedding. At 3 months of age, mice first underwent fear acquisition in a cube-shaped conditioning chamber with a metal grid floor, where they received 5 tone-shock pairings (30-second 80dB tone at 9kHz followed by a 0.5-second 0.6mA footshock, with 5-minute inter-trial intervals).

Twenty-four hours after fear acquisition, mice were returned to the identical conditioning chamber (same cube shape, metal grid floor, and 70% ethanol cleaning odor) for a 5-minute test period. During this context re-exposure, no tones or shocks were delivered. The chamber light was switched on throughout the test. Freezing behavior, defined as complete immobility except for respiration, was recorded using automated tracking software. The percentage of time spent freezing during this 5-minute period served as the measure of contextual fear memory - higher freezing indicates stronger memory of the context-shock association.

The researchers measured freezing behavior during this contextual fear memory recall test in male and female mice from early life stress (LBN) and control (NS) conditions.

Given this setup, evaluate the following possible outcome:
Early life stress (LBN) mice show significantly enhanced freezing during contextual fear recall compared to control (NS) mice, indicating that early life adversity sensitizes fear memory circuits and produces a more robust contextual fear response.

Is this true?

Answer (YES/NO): NO